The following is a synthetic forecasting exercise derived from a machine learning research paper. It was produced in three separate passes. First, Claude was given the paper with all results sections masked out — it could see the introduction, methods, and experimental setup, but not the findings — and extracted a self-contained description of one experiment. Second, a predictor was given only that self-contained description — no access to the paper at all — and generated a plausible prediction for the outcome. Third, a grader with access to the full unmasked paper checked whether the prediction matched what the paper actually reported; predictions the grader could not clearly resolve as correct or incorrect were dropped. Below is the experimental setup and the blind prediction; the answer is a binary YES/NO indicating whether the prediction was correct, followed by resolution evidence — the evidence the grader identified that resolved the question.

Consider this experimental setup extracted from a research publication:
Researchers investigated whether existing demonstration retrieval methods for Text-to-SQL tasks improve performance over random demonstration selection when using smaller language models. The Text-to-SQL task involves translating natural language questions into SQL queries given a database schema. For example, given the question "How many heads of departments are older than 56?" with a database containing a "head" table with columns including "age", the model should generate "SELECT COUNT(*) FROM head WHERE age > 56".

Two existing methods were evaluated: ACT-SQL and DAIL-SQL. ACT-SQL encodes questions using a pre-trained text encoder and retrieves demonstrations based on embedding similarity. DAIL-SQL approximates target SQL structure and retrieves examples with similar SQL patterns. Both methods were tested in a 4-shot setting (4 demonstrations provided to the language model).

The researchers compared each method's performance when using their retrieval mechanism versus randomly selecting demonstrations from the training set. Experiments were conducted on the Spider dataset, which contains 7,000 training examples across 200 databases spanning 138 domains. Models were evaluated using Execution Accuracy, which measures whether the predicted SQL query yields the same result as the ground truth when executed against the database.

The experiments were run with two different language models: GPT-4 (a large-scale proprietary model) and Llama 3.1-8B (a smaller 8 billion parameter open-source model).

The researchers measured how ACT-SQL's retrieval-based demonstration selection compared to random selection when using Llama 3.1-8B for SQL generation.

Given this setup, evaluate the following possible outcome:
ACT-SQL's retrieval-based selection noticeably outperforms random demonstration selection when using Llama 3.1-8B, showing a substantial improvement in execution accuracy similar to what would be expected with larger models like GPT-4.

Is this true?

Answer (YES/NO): NO